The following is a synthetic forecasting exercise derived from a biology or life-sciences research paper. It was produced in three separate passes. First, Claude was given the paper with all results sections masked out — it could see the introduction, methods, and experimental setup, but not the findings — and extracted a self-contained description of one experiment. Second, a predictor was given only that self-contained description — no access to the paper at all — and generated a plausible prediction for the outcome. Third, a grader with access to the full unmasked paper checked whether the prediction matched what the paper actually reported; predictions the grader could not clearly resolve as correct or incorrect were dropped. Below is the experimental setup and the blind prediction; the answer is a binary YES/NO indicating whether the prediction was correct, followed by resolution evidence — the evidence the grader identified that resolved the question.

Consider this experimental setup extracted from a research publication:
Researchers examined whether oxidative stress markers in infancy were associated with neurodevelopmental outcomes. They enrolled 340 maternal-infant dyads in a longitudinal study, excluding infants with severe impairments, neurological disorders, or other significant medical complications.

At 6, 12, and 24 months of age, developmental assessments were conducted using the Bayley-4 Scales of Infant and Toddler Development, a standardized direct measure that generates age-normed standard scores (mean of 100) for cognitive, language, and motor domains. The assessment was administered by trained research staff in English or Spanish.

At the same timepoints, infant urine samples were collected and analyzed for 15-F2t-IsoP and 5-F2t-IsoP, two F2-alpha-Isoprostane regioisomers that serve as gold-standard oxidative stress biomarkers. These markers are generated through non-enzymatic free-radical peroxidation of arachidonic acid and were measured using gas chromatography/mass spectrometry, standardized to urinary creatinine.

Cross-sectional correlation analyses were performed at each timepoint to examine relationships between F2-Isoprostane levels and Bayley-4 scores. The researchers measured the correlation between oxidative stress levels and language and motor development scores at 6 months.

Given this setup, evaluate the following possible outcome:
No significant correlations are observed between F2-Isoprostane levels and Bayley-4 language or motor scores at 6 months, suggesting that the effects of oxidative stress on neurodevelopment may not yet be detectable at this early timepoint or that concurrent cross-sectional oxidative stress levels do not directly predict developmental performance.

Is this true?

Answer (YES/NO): NO